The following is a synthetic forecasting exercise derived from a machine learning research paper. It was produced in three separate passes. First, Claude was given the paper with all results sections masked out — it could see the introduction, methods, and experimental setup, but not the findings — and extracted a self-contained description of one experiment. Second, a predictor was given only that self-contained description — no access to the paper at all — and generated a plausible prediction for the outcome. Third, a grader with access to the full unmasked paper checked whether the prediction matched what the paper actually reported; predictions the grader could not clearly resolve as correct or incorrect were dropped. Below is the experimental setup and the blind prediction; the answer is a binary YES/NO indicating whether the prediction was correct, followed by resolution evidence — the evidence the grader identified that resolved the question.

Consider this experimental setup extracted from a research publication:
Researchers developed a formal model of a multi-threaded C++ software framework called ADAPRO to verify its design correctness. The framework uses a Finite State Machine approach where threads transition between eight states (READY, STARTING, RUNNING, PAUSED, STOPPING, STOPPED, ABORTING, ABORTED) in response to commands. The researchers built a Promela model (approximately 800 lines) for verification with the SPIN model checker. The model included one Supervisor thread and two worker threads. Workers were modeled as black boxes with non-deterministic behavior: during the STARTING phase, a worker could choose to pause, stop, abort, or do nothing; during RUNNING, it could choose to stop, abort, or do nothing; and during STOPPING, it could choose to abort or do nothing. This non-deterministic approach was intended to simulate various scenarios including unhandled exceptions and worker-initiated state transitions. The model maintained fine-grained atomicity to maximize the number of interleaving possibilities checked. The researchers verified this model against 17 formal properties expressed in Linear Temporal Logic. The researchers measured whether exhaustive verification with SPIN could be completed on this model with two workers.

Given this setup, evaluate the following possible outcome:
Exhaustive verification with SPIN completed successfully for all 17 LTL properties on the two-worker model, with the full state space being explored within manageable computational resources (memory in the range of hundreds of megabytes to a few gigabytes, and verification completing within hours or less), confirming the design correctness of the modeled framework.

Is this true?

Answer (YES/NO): YES